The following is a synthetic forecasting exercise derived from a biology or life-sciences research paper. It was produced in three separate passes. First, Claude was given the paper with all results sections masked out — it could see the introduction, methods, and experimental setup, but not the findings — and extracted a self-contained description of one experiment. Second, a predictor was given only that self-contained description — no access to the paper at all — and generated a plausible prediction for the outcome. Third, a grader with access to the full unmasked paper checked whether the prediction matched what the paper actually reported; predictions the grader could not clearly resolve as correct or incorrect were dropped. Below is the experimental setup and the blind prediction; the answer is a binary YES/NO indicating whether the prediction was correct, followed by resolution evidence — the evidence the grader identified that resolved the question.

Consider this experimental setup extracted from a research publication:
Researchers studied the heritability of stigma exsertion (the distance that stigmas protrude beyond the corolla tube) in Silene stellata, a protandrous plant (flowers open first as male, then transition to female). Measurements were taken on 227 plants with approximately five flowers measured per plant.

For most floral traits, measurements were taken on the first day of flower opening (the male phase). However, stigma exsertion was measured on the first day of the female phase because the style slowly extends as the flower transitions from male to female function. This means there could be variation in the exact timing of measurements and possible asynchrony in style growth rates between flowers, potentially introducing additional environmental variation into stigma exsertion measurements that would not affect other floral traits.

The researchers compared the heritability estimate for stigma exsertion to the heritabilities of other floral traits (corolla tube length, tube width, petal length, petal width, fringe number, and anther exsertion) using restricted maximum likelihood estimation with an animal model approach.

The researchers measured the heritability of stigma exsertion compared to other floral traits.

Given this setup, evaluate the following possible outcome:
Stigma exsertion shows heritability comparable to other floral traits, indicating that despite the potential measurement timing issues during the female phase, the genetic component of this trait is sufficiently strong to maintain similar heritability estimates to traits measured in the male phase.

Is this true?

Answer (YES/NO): NO